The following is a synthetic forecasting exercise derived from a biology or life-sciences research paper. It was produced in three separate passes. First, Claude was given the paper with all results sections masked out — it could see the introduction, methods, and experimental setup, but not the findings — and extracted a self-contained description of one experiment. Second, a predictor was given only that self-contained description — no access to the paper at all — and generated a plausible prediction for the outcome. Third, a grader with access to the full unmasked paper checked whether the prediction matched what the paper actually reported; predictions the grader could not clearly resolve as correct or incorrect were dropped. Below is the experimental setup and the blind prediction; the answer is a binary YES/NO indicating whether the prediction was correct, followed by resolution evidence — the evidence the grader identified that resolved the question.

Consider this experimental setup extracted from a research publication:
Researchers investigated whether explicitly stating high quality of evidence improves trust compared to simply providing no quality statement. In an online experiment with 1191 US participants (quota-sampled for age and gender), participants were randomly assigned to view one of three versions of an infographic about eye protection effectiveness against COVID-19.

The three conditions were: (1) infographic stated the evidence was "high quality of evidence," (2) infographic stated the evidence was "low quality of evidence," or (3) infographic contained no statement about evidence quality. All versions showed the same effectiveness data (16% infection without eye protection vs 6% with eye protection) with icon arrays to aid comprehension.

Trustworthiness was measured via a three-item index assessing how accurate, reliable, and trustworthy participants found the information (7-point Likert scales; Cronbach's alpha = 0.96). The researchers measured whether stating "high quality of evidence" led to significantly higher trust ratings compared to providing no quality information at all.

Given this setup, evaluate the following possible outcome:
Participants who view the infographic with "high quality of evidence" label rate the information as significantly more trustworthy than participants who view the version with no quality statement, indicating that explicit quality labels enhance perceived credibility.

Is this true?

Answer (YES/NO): NO